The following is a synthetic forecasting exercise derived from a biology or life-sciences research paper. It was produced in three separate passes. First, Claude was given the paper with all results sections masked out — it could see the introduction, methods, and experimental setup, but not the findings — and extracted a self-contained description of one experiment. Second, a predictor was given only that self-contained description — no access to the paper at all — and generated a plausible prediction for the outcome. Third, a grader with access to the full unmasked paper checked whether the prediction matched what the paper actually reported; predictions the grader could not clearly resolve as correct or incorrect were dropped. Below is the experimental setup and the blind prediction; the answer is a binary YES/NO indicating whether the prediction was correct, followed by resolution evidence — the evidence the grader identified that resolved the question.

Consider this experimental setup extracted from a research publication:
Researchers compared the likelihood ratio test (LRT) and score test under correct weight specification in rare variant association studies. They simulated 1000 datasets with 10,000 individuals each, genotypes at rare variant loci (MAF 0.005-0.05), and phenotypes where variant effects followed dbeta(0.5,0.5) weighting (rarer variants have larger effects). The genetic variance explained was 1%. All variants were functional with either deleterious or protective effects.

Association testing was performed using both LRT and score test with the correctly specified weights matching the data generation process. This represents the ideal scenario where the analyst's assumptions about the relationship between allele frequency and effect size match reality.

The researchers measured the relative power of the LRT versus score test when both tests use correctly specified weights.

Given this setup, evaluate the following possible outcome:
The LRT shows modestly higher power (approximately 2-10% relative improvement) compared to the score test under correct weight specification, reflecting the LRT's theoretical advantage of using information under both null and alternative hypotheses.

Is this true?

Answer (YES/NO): NO